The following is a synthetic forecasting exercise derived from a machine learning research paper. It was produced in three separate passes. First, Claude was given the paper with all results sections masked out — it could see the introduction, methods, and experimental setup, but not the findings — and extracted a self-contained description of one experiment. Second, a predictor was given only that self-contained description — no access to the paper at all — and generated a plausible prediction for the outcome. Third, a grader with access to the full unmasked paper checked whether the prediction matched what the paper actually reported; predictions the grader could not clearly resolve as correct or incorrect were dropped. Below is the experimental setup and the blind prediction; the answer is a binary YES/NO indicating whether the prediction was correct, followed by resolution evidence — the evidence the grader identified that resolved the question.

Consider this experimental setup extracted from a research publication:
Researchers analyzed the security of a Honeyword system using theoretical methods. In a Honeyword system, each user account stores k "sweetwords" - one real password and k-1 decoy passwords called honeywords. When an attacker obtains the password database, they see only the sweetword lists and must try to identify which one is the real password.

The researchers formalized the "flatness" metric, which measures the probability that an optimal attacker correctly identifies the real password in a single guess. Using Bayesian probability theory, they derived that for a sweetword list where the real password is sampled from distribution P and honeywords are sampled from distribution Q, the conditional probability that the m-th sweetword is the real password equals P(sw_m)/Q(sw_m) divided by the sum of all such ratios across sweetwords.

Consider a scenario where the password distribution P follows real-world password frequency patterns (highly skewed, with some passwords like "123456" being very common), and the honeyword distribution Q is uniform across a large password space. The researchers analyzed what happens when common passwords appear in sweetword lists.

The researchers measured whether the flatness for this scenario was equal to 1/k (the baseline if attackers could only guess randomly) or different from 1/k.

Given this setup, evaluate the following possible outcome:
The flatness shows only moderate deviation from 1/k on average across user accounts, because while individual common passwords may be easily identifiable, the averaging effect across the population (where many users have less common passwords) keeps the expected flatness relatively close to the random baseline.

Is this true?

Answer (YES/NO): NO